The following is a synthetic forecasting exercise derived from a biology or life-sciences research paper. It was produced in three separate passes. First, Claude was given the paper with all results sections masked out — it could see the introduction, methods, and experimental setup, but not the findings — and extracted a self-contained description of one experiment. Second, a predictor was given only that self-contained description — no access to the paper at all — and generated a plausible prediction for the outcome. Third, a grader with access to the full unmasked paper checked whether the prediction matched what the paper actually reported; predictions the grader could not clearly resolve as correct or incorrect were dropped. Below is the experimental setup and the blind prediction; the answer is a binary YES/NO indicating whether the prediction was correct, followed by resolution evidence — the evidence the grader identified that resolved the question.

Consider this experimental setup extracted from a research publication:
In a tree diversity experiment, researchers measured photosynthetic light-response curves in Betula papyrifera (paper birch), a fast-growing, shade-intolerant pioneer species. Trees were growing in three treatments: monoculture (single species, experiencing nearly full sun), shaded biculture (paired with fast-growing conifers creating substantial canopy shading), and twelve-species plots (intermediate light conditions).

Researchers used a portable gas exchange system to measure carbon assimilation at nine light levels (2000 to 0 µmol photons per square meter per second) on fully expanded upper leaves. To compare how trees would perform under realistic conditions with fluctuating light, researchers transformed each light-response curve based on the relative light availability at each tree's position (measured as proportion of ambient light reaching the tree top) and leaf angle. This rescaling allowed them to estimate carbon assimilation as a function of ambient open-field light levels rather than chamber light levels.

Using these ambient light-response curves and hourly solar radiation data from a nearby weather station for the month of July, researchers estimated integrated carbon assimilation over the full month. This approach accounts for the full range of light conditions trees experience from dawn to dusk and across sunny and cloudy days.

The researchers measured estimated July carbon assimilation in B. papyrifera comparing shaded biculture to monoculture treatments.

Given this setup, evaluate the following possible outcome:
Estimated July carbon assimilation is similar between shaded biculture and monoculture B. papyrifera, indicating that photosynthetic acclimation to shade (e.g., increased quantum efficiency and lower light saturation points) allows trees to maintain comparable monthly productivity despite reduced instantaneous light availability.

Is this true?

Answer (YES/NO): NO